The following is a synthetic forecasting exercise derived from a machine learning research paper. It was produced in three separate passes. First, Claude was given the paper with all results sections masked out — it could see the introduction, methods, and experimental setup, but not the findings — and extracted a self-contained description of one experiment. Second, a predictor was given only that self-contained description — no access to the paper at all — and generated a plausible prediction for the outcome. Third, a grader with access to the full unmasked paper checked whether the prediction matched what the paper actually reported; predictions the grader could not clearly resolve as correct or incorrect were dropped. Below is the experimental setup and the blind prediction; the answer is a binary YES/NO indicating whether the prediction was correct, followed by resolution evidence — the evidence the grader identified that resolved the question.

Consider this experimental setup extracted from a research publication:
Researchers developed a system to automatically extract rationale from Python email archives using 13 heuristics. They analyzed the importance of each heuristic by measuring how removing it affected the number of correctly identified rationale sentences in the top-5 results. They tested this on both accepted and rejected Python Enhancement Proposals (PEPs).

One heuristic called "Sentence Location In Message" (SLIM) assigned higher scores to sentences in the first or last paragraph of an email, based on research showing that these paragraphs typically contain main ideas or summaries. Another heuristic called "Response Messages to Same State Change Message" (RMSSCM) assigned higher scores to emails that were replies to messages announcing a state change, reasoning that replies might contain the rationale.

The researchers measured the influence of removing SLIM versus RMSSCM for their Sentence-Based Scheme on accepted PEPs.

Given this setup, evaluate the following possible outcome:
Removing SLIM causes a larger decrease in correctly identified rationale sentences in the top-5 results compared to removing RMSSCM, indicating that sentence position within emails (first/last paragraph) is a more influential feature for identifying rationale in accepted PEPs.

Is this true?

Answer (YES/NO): NO